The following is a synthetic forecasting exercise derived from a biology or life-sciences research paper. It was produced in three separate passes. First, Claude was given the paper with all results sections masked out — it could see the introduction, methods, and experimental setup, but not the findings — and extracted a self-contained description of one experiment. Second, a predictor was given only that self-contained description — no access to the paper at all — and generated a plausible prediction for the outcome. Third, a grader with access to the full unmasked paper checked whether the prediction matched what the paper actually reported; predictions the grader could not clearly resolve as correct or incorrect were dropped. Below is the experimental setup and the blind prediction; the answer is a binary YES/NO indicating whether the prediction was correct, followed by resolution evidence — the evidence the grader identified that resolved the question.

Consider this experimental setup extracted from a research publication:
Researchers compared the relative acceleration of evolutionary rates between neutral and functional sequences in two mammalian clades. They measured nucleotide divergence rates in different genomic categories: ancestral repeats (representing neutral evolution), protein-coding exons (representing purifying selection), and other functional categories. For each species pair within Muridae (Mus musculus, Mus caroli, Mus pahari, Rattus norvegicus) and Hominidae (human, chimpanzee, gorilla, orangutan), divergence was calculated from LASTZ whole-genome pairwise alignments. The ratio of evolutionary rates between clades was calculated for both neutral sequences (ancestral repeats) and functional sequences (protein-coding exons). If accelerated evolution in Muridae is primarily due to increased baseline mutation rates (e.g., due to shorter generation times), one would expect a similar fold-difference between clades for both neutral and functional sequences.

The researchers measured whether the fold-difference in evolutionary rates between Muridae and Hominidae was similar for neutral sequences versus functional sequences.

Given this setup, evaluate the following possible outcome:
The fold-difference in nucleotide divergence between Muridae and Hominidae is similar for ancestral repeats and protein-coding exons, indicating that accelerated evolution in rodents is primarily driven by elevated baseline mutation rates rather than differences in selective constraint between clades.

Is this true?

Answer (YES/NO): YES